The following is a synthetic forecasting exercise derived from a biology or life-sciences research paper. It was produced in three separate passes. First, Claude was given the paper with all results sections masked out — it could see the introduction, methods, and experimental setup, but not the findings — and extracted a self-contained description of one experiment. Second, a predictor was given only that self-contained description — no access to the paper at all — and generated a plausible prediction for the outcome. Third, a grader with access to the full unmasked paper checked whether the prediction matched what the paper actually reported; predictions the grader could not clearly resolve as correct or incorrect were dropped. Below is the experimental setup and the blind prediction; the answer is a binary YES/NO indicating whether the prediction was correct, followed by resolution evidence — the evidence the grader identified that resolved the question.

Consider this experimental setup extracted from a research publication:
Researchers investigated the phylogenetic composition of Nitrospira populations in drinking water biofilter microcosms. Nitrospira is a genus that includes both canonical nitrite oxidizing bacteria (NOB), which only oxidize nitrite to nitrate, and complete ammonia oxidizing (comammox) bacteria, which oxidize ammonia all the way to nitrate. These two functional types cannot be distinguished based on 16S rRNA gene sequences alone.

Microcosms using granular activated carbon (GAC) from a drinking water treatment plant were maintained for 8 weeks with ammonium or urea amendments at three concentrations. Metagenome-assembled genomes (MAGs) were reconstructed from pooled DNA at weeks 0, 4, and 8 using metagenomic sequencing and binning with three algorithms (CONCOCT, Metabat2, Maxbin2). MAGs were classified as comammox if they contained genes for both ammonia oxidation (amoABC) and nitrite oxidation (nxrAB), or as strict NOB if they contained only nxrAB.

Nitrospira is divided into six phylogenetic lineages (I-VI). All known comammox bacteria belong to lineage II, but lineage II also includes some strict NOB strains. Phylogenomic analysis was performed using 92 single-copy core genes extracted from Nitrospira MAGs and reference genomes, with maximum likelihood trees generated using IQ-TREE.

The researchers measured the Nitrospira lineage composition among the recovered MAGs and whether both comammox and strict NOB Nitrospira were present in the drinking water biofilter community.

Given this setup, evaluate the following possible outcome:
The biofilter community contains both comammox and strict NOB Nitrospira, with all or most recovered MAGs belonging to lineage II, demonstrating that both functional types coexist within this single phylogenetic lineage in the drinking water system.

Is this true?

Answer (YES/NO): YES